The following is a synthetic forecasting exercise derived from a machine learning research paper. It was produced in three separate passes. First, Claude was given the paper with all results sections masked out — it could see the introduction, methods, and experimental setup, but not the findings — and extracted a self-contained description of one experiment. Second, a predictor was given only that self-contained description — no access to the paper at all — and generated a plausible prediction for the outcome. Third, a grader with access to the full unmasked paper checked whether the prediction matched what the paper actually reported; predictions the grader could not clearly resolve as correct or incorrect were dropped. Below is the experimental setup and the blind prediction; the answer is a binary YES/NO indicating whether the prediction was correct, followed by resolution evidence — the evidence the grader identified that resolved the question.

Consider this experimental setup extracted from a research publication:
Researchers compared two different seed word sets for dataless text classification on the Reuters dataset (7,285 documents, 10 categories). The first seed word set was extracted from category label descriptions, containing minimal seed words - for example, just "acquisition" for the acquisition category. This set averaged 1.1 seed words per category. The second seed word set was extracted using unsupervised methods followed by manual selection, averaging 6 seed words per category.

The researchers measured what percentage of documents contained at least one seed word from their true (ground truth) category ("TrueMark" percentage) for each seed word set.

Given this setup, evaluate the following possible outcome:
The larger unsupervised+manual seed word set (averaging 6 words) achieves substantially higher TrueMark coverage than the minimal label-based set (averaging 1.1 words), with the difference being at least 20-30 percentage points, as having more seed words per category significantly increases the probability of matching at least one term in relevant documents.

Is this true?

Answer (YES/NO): YES